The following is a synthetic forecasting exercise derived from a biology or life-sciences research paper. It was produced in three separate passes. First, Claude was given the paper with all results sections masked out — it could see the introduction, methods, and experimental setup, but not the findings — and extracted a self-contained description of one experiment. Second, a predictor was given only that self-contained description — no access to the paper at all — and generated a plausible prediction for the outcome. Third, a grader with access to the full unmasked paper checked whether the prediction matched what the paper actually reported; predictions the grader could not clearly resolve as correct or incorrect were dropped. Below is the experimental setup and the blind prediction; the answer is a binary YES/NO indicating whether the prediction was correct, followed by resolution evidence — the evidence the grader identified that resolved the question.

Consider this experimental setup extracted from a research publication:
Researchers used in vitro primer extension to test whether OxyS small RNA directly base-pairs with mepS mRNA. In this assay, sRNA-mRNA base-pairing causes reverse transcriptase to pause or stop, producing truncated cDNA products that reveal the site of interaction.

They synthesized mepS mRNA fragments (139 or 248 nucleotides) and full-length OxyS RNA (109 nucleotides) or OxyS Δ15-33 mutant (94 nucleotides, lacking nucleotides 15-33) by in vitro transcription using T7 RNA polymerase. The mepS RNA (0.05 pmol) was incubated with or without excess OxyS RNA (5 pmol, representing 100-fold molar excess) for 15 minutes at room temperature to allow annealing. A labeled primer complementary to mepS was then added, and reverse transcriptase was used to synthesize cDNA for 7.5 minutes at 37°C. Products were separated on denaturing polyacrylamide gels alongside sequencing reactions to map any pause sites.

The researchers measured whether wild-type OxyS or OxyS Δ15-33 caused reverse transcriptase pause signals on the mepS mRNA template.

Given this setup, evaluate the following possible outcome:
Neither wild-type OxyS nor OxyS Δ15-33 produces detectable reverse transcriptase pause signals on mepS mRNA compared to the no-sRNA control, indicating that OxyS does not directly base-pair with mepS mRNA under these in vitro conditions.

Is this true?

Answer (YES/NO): NO